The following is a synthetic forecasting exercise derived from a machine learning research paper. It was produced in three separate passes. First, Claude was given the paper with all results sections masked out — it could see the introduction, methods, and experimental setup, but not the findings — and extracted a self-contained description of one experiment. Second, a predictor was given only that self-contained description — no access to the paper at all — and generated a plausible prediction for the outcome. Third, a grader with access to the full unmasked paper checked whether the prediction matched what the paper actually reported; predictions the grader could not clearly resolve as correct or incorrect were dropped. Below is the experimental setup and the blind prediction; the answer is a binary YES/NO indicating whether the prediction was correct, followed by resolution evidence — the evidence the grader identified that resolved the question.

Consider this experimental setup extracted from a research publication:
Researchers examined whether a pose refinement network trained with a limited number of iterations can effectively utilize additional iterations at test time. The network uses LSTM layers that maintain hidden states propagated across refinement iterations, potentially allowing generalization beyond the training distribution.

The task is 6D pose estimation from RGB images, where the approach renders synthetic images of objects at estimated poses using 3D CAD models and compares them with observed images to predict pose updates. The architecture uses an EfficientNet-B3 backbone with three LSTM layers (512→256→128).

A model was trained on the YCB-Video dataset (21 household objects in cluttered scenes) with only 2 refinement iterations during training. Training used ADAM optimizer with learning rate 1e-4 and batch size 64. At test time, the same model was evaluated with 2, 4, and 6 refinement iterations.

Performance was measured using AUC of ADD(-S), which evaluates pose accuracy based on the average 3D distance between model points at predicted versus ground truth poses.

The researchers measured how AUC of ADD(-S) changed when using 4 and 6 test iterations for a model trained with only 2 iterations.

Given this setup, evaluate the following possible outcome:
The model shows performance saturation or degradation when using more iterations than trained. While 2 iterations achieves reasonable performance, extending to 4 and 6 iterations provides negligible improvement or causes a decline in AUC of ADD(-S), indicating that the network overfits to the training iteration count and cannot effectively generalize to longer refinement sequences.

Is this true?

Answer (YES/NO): YES